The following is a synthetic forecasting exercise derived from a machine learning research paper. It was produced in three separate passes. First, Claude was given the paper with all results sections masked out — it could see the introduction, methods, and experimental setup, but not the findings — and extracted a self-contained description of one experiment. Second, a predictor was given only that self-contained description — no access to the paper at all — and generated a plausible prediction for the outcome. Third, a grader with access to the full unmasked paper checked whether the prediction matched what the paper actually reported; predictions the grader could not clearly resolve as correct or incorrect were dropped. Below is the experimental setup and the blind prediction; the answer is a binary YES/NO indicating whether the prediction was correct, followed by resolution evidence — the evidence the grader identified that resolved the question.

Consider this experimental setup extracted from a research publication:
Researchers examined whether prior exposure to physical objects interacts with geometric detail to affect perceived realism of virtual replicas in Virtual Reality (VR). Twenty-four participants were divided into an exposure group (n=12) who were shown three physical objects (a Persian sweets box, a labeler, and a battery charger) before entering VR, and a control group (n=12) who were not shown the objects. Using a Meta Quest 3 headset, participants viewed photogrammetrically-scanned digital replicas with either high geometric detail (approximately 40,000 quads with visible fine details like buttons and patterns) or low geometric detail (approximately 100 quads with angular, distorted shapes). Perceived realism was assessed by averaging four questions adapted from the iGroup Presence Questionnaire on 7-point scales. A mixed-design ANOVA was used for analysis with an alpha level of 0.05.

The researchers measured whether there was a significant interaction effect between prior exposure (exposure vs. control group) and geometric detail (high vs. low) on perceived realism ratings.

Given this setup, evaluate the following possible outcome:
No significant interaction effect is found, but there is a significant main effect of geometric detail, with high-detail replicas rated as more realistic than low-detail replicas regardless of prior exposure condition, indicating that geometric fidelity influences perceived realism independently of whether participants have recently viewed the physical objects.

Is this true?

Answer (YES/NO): NO